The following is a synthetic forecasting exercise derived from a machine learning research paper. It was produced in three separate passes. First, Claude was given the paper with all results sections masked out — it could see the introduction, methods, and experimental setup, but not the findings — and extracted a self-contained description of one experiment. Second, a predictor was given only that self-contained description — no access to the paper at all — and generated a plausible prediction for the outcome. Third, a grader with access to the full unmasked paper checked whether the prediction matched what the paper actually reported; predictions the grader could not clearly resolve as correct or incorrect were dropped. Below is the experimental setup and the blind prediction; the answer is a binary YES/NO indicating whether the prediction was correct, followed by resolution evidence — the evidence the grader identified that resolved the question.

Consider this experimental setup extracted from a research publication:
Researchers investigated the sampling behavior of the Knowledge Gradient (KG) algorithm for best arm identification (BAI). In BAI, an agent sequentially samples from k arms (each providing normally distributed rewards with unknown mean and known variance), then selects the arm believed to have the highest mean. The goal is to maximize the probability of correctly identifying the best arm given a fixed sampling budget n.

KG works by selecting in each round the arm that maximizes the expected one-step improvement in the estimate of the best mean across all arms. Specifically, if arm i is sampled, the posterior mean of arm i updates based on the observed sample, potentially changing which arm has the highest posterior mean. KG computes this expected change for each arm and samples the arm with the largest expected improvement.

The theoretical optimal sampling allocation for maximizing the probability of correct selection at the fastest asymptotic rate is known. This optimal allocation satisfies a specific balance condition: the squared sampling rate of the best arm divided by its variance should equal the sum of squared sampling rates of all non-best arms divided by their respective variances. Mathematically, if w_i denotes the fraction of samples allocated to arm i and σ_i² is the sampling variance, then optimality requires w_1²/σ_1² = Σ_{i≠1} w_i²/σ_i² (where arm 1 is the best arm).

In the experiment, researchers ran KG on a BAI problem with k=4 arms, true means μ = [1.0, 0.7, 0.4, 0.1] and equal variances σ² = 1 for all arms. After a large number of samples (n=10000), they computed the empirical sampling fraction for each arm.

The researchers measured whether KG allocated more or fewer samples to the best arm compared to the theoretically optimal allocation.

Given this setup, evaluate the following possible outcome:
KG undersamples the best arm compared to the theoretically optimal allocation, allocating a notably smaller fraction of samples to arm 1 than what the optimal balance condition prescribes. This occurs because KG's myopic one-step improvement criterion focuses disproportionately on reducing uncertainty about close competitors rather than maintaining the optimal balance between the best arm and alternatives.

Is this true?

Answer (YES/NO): YES